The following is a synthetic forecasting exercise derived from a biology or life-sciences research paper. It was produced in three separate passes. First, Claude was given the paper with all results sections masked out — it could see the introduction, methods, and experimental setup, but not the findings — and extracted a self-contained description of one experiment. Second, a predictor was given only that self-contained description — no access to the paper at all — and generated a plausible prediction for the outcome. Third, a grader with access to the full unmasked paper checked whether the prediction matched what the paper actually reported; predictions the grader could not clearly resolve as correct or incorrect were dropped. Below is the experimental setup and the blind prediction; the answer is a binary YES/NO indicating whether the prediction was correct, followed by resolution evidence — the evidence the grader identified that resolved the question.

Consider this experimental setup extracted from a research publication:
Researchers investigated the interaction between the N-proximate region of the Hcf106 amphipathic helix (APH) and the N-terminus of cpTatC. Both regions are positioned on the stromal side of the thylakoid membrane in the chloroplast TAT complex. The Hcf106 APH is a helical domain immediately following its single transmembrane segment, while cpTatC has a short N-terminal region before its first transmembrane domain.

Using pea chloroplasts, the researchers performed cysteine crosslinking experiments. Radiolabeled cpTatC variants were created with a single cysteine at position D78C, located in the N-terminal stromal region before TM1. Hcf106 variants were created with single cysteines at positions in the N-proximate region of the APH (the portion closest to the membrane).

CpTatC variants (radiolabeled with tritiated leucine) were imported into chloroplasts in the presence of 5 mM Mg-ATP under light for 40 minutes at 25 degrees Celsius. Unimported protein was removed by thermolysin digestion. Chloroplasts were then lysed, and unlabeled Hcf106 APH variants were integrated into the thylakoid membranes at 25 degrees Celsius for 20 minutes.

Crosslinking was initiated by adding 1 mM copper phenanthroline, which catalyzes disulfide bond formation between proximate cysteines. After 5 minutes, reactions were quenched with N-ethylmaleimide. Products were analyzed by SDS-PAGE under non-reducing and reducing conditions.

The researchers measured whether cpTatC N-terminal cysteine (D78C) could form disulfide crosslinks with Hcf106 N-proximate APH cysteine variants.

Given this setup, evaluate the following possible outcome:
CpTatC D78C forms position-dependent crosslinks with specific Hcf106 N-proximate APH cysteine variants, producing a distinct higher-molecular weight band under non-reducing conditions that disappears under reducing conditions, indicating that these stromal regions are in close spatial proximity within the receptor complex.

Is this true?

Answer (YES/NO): YES